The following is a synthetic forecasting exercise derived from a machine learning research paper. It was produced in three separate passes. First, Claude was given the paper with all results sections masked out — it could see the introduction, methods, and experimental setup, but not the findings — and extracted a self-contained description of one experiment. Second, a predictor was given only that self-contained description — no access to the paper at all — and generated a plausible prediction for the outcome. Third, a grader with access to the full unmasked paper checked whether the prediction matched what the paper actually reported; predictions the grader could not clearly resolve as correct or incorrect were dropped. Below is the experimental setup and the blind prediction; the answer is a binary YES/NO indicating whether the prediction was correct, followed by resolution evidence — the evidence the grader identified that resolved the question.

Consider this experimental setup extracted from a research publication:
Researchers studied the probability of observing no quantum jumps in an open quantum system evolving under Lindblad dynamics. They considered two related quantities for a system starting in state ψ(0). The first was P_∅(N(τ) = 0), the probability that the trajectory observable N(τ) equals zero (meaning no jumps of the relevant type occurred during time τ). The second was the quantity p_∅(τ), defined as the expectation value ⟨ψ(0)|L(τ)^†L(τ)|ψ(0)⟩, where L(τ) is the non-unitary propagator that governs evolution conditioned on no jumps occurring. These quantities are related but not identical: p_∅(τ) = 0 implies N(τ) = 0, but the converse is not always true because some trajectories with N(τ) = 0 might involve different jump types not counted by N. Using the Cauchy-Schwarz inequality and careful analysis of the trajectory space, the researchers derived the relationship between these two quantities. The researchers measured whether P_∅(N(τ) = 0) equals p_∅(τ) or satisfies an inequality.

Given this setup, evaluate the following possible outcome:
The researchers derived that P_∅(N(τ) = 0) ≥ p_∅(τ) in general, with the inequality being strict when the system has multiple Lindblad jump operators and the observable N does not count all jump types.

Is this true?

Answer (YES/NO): NO